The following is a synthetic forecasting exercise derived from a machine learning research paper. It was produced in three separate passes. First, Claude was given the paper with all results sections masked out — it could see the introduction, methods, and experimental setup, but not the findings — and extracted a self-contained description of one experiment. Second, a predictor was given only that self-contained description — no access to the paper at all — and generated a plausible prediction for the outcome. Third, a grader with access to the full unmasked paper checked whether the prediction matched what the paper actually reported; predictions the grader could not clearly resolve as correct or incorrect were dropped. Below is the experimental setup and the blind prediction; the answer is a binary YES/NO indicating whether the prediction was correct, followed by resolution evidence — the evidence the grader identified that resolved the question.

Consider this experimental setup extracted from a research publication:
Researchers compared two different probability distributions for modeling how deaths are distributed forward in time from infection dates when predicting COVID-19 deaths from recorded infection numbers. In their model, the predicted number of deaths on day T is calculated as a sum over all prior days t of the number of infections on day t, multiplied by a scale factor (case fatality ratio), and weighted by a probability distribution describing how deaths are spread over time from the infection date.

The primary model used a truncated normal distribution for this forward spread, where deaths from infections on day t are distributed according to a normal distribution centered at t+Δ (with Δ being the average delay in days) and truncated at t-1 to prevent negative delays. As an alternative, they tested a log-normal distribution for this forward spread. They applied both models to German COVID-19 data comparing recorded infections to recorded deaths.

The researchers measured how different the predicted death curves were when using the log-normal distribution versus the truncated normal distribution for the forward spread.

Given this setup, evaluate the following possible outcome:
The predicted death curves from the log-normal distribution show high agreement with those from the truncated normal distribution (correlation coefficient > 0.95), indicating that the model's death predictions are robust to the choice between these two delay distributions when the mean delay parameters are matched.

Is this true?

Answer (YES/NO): YES